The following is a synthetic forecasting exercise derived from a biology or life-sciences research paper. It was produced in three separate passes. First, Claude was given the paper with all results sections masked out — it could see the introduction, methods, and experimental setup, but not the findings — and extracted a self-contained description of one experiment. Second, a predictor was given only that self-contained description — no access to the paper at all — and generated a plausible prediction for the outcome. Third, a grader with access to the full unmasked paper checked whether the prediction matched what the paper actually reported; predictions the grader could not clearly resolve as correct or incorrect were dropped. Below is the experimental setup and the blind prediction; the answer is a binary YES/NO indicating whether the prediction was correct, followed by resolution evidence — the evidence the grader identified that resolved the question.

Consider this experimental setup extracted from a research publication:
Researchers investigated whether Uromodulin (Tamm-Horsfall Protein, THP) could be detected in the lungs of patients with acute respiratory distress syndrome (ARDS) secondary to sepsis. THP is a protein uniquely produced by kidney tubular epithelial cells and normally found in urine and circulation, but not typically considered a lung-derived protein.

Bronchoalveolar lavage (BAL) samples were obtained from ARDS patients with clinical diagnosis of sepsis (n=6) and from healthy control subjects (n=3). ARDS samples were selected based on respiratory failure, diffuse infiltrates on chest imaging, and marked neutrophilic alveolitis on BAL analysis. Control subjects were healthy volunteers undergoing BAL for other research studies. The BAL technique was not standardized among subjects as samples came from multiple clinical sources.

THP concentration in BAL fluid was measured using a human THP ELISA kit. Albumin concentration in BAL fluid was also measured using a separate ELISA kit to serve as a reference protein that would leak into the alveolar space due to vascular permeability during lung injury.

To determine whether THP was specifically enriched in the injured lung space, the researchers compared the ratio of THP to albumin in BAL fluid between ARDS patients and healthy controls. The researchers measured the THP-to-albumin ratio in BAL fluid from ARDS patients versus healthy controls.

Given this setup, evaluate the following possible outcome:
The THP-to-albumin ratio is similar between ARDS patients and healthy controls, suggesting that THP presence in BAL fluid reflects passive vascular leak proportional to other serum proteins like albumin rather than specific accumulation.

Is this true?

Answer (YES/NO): NO